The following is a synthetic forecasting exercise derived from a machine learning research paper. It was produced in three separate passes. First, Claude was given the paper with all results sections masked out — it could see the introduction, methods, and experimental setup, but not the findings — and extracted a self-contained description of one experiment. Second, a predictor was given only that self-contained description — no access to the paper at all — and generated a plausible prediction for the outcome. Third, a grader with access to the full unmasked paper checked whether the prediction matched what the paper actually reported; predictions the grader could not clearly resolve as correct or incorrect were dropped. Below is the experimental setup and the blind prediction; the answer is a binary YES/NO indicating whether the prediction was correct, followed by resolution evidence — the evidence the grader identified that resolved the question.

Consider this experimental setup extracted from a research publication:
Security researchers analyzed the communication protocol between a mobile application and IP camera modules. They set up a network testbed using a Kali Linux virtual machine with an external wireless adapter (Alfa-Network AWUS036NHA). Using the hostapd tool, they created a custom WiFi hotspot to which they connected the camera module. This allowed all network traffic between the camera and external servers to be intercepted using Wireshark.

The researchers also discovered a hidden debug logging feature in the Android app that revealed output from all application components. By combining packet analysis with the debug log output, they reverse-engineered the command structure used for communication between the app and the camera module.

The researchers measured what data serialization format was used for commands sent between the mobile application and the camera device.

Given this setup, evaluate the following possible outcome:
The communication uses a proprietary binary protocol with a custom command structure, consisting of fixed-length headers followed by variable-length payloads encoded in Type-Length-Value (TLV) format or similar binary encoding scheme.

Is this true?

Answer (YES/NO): NO